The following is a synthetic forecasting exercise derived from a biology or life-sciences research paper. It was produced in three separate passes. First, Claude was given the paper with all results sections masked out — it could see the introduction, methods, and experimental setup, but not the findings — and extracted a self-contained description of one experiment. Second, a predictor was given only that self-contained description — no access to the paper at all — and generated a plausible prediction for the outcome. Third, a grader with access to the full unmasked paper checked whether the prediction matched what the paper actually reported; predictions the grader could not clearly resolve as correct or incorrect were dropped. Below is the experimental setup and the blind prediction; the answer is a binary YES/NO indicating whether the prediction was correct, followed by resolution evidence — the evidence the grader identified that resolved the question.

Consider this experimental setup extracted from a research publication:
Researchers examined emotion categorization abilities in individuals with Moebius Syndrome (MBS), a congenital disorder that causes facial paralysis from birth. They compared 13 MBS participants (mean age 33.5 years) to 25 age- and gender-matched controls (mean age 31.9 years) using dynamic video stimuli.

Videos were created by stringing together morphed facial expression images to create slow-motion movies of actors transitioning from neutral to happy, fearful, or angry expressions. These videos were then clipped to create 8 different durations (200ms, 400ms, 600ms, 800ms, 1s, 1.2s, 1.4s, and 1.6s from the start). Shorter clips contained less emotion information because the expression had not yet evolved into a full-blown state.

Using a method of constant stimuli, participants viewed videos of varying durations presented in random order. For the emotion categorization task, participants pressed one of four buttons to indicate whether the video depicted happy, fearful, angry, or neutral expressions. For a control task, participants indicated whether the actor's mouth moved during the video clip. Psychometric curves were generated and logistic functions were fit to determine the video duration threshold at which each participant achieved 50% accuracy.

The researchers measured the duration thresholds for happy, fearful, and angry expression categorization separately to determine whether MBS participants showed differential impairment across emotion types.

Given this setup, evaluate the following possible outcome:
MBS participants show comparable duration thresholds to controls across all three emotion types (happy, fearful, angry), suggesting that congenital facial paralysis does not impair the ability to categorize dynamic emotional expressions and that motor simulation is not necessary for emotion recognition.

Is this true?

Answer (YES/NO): NO